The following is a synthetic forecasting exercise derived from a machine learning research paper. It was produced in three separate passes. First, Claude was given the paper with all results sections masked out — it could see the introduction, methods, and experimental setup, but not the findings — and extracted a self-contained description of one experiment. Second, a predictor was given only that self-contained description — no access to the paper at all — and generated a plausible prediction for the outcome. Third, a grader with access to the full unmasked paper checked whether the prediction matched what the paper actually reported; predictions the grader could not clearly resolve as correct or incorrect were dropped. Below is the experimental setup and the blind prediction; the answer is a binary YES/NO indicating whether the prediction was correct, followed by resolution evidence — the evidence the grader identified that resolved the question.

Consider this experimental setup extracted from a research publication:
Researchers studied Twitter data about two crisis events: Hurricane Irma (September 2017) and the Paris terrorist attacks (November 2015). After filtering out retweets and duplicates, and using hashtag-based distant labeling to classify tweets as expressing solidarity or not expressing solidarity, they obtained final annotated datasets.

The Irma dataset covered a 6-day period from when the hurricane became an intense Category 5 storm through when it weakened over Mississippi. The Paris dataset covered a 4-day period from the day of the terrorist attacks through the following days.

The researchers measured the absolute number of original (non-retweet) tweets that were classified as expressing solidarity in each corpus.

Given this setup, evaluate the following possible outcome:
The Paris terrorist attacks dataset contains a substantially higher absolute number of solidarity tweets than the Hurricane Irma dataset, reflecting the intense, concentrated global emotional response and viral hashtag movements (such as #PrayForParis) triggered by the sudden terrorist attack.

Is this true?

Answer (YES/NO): YES